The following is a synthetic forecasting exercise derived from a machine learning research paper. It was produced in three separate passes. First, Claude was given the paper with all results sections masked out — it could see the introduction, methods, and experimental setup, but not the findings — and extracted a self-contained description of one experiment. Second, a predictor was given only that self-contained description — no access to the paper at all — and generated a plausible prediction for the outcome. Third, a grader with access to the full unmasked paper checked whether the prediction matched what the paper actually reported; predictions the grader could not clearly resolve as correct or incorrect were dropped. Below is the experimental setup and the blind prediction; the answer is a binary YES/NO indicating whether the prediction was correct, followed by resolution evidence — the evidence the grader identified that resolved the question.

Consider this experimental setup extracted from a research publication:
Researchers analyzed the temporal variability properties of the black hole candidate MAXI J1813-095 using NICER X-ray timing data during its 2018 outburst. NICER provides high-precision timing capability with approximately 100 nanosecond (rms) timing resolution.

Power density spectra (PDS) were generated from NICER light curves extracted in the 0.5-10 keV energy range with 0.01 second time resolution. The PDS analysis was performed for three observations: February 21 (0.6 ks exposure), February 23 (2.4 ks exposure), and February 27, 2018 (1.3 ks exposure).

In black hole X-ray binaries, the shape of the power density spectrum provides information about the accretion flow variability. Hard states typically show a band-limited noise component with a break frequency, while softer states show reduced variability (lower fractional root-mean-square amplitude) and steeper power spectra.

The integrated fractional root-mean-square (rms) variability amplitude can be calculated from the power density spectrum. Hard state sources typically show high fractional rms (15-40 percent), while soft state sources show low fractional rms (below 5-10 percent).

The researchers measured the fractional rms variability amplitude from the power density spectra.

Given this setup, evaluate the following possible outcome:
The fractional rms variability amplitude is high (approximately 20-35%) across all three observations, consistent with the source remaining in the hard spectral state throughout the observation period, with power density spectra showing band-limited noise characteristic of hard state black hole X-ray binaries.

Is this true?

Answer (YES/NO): YES